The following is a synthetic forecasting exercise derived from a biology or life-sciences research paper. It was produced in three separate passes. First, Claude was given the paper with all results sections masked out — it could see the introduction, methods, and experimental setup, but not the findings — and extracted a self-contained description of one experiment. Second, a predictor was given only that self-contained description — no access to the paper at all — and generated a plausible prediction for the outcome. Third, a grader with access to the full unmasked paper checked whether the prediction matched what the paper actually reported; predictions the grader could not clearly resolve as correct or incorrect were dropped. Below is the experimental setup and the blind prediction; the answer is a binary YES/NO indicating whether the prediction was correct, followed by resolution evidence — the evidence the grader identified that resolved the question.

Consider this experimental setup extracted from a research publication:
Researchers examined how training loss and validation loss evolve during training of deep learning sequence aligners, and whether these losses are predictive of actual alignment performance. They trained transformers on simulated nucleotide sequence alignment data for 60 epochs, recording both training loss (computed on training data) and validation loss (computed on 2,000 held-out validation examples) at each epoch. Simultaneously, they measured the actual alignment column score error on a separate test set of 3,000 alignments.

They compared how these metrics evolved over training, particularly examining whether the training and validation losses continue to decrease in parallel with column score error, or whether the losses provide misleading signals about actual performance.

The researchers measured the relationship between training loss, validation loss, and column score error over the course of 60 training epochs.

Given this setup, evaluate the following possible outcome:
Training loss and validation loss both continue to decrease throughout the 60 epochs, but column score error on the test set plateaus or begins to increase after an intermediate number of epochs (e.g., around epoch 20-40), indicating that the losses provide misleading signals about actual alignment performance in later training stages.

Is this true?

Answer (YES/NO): NO